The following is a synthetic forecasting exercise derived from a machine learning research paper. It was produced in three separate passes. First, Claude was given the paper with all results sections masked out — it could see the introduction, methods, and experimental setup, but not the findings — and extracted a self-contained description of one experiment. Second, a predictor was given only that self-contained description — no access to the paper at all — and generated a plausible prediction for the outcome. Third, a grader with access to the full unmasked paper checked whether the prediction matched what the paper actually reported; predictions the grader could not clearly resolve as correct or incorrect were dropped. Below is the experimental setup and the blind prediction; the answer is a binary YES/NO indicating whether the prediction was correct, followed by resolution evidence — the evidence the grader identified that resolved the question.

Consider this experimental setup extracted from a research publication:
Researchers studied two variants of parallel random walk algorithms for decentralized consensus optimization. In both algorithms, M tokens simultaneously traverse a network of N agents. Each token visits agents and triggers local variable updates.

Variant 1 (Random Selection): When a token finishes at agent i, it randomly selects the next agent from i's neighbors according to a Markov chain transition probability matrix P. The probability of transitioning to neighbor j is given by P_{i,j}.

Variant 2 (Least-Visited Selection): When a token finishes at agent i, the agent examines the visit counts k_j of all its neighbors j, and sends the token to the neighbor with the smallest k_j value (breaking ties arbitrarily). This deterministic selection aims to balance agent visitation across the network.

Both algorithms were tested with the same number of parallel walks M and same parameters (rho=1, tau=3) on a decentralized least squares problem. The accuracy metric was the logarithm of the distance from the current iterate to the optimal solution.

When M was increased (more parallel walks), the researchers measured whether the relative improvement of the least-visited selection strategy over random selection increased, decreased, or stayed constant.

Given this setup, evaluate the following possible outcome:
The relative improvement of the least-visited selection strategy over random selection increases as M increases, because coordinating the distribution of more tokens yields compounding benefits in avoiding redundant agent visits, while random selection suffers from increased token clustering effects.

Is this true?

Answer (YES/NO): NO